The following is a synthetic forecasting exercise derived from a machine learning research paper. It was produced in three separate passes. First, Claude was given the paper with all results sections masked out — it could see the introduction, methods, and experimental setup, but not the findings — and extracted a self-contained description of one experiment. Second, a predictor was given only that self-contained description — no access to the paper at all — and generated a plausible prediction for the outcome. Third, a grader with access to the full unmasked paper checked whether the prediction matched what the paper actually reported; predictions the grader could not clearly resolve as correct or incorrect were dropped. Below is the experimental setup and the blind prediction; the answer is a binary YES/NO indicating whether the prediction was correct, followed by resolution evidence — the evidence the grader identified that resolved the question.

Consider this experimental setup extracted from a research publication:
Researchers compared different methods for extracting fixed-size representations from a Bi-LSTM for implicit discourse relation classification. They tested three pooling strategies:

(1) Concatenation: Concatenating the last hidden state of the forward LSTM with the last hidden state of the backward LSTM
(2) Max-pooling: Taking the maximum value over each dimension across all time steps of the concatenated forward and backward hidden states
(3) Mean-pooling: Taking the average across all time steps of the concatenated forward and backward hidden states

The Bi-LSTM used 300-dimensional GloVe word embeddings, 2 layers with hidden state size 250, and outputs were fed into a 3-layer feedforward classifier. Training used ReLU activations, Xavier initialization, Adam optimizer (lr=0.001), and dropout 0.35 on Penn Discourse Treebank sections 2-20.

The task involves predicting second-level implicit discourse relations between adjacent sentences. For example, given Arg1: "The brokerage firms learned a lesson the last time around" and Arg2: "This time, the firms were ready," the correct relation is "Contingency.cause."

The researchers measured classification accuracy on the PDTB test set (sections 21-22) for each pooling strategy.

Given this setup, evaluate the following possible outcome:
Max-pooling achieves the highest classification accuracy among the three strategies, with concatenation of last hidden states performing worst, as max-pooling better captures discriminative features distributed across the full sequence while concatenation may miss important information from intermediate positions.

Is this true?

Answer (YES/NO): NO